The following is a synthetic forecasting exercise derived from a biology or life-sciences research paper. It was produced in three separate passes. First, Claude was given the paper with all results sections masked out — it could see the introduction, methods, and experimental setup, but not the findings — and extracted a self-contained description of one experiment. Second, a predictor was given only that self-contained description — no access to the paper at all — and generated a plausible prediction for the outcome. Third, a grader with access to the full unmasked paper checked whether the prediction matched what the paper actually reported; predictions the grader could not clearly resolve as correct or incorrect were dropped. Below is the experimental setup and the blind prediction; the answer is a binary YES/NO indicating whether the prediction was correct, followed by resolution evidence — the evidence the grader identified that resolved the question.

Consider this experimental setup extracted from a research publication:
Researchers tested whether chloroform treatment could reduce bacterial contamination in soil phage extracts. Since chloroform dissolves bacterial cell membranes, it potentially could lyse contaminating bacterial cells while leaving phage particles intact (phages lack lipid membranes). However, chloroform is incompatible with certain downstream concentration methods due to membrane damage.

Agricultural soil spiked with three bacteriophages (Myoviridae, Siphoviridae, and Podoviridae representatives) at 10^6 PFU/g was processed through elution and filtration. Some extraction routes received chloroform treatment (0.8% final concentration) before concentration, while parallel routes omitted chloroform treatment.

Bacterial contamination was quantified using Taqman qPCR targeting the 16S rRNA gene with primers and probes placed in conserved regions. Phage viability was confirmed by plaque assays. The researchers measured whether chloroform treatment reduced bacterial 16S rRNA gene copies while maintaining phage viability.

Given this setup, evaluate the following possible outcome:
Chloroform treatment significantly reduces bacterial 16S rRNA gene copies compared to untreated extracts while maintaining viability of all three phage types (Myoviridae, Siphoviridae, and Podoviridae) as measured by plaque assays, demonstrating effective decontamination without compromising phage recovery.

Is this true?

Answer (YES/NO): NO